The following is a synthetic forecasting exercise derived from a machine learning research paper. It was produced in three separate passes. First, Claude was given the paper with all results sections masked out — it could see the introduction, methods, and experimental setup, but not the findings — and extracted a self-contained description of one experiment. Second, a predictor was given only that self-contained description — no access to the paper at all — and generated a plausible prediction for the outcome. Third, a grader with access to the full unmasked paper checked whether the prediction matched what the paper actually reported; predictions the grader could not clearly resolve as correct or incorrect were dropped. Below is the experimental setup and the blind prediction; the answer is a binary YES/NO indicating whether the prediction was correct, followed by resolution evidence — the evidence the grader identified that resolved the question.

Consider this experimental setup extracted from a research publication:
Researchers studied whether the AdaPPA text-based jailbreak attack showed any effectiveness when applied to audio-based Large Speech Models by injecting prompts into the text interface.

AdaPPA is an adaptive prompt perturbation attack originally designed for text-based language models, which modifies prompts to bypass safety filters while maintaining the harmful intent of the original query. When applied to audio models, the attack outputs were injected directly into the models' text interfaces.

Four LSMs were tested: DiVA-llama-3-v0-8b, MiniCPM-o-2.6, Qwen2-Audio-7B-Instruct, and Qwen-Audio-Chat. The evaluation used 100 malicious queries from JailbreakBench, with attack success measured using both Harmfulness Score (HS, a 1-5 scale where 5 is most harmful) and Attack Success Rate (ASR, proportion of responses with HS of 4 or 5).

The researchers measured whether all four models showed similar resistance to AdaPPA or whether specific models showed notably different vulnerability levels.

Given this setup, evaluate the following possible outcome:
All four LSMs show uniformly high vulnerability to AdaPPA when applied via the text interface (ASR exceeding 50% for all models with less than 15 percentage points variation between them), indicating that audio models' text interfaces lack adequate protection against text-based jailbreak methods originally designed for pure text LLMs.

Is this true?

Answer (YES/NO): NO